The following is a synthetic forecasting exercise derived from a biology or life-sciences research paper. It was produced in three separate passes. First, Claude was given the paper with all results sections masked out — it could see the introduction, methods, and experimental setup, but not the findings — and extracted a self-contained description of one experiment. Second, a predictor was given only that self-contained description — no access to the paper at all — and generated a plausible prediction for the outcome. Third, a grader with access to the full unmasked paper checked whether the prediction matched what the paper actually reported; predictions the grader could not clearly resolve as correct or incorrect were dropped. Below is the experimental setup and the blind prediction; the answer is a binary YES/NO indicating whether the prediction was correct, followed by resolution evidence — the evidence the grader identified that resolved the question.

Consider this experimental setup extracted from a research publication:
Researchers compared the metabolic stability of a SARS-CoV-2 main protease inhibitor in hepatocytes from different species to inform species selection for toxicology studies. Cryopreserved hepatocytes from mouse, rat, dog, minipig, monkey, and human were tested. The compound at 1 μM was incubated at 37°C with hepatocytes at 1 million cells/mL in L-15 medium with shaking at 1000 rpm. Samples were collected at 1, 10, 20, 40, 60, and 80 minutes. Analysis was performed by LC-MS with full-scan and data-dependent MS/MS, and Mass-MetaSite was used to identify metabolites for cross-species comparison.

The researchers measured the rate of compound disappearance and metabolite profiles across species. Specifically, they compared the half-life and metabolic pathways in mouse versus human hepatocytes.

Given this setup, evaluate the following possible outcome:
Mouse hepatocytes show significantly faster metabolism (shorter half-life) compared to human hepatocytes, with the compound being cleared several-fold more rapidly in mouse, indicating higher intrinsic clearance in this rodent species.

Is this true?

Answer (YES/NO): YES